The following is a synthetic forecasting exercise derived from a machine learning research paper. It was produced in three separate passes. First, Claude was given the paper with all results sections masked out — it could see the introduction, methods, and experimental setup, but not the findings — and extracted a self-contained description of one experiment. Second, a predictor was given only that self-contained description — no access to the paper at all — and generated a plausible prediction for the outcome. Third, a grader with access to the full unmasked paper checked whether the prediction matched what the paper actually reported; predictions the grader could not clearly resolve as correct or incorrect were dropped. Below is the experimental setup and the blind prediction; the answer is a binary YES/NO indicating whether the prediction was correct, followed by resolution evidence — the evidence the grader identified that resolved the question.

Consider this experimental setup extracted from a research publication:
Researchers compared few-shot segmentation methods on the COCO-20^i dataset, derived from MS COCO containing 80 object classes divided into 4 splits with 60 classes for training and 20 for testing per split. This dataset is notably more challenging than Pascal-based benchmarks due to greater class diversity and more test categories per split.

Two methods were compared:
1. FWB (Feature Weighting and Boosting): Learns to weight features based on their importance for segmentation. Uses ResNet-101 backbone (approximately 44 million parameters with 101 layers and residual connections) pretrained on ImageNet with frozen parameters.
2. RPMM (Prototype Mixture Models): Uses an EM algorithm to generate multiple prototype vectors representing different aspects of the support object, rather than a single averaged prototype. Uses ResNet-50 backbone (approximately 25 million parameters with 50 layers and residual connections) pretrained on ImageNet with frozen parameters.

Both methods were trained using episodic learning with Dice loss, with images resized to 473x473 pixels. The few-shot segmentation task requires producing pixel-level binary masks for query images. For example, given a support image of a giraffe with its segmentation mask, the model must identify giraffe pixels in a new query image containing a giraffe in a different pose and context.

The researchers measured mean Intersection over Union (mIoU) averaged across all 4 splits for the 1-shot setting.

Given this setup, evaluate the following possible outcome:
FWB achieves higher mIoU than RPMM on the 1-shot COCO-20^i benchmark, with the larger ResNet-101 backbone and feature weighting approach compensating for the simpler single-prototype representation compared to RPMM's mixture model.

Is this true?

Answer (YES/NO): NO